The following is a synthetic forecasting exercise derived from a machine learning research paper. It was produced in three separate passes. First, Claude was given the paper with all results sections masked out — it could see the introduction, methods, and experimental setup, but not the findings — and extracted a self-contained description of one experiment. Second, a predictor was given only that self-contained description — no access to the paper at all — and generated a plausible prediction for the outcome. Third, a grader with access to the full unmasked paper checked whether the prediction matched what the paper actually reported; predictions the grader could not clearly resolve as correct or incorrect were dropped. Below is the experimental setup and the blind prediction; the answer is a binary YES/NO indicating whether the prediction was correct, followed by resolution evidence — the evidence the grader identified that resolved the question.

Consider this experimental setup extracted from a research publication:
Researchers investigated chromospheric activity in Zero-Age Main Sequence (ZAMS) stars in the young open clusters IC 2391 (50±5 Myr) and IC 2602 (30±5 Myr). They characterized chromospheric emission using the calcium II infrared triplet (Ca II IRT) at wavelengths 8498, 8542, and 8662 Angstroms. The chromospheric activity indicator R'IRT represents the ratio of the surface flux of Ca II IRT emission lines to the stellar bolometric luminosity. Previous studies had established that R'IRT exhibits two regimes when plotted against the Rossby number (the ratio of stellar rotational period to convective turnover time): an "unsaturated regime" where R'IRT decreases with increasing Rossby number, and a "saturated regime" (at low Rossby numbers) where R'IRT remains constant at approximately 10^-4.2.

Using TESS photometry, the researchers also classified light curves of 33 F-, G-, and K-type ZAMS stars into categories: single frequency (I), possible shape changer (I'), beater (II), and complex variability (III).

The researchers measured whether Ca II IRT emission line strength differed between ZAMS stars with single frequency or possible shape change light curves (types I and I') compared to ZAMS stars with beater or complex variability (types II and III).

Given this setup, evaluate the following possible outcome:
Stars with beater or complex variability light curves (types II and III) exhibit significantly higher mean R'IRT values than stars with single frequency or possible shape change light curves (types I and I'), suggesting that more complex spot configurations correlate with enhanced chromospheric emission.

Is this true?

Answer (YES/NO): NO